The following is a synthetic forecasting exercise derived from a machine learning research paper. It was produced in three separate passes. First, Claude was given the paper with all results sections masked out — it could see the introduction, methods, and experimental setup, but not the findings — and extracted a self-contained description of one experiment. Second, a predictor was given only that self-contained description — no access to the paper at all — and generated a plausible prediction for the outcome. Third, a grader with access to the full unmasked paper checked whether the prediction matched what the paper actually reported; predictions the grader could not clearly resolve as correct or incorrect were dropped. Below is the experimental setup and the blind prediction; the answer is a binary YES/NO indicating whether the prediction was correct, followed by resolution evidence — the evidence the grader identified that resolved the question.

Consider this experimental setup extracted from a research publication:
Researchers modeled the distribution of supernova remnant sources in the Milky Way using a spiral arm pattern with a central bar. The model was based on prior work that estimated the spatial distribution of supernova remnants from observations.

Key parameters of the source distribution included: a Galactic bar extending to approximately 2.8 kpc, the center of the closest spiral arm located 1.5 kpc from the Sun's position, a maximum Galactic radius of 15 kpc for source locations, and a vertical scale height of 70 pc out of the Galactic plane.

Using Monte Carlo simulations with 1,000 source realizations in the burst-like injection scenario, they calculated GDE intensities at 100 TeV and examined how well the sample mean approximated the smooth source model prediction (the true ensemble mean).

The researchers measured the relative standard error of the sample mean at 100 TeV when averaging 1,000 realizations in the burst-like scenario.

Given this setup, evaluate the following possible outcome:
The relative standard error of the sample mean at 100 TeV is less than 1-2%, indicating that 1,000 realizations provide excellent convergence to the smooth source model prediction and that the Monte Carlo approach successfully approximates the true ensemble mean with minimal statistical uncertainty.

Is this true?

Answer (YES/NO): YES